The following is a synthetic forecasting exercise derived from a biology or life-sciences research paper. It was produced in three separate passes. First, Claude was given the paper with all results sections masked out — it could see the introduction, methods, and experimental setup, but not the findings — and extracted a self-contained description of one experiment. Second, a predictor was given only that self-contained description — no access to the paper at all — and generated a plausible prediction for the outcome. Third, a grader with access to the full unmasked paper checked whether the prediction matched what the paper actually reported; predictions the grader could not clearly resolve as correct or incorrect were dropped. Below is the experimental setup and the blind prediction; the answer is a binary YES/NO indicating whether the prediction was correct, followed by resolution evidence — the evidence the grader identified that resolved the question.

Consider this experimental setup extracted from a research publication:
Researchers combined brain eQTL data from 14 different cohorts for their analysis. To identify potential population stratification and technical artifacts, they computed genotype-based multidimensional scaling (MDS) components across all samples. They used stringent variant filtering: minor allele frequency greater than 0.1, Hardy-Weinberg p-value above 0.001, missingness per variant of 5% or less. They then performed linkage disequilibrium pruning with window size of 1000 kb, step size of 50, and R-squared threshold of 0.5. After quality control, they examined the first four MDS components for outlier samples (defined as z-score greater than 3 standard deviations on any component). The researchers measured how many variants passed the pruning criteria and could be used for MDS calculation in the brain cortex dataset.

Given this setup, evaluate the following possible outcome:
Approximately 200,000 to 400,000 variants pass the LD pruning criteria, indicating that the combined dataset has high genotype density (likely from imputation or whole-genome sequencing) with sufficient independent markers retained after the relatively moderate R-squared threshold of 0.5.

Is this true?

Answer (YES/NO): NO